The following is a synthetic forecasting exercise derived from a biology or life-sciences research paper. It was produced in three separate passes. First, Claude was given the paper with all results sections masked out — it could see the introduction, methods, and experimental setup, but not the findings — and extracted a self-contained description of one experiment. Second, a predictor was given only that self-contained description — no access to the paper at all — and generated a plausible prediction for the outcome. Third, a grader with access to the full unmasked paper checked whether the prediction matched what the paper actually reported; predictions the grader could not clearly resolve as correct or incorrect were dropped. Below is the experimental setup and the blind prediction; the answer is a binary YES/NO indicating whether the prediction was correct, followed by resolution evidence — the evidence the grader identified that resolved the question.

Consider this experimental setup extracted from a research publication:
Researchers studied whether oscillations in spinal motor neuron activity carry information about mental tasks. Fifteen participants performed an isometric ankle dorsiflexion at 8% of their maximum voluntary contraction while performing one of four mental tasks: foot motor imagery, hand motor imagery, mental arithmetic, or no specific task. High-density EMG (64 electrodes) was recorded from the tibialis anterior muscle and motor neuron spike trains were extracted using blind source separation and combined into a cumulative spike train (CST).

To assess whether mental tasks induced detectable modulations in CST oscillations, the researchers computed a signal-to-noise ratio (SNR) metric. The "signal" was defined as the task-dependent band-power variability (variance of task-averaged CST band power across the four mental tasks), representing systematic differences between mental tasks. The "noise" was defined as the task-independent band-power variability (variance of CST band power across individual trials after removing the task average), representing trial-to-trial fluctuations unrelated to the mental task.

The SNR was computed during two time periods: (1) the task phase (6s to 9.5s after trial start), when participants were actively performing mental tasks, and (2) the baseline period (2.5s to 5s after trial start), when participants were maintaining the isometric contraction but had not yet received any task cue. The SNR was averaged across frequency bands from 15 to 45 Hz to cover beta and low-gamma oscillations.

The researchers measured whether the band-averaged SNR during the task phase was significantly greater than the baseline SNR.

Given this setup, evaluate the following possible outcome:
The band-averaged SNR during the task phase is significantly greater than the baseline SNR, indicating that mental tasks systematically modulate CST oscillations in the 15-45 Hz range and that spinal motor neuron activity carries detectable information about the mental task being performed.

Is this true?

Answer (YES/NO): YES